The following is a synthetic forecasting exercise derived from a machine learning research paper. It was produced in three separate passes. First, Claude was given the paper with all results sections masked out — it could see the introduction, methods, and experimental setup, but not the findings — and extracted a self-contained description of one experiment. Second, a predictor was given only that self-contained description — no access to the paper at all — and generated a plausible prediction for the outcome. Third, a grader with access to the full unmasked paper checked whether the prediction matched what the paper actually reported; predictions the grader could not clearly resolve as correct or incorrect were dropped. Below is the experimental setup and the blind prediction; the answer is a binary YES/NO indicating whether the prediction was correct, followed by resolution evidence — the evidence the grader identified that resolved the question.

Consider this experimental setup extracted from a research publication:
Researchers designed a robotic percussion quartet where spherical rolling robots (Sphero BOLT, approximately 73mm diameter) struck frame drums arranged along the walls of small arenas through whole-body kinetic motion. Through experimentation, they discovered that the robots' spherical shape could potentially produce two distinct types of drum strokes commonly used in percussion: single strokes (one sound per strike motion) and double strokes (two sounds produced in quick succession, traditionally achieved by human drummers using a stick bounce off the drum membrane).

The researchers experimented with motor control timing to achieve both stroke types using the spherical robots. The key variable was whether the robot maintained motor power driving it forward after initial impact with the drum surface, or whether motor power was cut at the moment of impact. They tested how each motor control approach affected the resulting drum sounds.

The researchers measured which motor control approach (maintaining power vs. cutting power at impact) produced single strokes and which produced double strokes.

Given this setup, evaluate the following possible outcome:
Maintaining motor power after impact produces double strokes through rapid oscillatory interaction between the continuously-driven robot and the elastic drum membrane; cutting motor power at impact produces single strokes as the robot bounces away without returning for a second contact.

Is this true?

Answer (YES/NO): NO